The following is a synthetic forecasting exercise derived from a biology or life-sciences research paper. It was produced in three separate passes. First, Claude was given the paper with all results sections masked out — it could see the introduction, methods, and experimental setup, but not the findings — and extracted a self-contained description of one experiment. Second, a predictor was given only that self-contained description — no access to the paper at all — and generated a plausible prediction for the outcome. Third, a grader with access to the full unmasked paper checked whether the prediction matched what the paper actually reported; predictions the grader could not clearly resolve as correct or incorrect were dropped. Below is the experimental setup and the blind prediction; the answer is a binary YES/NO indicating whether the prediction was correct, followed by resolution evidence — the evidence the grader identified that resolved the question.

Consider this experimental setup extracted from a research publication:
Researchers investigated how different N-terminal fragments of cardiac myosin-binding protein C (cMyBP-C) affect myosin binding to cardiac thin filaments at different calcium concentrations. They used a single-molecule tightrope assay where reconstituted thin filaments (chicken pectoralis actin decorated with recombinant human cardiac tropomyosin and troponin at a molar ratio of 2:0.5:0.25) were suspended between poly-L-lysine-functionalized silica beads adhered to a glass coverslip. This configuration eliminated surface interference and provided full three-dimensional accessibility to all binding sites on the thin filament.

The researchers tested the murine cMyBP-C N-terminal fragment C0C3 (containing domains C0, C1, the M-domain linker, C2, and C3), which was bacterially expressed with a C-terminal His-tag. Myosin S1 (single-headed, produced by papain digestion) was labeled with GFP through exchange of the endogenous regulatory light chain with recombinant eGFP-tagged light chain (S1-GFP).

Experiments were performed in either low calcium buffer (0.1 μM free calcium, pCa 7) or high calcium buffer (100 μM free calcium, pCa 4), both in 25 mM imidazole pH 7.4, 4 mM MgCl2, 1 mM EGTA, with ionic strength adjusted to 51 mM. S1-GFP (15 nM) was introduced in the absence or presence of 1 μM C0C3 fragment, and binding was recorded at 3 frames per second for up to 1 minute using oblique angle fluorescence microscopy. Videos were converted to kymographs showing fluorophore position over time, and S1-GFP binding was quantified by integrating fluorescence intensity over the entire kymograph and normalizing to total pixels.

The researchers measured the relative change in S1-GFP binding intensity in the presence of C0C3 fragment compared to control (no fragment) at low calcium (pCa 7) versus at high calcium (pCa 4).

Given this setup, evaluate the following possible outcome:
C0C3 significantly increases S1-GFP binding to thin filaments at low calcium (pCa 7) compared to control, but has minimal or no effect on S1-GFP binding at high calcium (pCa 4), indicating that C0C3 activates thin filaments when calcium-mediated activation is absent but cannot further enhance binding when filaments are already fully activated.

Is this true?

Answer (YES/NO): NO